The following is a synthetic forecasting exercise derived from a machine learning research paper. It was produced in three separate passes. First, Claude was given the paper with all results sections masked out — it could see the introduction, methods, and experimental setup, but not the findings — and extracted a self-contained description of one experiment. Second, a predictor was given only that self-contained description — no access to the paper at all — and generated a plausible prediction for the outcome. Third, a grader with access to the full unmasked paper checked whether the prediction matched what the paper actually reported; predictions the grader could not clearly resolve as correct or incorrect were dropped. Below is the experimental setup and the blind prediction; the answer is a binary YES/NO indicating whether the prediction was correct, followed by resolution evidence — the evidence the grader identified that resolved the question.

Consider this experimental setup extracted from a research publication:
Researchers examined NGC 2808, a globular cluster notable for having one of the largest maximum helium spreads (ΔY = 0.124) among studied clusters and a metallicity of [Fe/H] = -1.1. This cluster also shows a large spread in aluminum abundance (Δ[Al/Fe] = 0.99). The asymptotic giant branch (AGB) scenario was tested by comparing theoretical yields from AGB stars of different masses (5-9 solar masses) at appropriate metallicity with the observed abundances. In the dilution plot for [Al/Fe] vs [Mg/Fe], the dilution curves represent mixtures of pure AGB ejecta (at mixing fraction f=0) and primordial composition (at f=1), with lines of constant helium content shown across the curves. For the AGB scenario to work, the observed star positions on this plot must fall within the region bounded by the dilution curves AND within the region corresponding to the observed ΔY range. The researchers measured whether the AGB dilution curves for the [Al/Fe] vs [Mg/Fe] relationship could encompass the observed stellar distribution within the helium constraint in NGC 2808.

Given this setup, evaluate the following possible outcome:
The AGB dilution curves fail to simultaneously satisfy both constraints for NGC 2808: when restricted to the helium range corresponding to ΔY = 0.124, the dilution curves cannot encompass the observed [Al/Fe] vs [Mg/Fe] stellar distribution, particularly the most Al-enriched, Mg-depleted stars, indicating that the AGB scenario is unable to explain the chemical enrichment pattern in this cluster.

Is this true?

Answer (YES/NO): YES